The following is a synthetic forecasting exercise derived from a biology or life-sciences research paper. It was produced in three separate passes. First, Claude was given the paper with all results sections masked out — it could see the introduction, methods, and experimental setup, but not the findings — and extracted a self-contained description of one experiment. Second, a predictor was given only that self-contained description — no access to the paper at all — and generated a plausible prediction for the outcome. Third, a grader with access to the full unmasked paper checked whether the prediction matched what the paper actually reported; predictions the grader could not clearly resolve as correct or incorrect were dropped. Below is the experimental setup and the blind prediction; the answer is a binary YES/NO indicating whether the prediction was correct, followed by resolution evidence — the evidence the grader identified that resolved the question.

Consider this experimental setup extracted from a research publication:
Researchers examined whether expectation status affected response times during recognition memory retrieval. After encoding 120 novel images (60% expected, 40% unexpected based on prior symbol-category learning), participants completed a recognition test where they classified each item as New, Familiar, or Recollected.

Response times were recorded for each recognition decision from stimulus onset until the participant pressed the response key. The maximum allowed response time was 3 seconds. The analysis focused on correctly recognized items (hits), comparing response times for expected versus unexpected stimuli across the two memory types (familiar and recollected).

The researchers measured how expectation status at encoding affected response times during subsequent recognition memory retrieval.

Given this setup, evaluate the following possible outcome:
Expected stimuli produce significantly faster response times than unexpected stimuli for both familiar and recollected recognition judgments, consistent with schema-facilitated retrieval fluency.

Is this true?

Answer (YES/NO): NO